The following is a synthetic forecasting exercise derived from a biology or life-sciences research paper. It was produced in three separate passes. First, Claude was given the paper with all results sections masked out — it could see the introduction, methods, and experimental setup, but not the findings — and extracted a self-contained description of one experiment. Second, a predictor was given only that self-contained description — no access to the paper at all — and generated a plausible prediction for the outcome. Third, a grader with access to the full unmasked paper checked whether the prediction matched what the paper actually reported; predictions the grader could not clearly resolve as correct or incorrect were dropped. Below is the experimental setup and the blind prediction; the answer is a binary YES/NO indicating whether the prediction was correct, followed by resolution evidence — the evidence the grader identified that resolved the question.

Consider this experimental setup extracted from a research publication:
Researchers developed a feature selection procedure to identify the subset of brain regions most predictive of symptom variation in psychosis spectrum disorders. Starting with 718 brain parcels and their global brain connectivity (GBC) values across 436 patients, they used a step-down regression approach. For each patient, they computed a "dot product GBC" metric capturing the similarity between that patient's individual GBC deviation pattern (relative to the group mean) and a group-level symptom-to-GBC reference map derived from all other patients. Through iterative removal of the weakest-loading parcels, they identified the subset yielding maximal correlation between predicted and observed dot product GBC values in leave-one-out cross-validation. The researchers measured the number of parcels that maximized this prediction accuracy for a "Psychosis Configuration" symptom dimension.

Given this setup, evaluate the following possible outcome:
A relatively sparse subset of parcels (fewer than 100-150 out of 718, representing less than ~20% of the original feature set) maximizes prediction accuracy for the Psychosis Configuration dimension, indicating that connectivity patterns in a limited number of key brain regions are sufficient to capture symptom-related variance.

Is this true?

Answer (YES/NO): YES